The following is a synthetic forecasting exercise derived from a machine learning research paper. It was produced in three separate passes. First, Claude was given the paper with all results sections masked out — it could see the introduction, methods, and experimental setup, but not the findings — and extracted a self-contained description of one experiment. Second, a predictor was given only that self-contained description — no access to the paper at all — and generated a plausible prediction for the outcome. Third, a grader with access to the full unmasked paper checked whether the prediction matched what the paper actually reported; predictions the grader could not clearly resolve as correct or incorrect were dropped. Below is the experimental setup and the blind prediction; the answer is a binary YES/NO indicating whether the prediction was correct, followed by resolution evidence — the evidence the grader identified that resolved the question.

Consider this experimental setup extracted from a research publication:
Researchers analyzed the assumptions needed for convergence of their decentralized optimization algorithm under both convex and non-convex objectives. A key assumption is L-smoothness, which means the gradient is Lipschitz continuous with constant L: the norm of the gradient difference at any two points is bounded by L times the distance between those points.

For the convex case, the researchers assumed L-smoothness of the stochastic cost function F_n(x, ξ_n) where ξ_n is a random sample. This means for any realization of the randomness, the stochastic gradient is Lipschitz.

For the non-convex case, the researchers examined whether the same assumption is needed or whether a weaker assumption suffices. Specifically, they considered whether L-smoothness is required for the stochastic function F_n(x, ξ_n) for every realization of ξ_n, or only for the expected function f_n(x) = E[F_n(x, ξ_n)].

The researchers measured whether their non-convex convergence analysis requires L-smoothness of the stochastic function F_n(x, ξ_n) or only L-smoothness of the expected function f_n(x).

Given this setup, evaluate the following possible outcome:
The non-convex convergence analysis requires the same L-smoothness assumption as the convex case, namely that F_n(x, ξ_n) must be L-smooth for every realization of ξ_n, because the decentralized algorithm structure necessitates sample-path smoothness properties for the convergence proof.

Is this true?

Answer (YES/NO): NO